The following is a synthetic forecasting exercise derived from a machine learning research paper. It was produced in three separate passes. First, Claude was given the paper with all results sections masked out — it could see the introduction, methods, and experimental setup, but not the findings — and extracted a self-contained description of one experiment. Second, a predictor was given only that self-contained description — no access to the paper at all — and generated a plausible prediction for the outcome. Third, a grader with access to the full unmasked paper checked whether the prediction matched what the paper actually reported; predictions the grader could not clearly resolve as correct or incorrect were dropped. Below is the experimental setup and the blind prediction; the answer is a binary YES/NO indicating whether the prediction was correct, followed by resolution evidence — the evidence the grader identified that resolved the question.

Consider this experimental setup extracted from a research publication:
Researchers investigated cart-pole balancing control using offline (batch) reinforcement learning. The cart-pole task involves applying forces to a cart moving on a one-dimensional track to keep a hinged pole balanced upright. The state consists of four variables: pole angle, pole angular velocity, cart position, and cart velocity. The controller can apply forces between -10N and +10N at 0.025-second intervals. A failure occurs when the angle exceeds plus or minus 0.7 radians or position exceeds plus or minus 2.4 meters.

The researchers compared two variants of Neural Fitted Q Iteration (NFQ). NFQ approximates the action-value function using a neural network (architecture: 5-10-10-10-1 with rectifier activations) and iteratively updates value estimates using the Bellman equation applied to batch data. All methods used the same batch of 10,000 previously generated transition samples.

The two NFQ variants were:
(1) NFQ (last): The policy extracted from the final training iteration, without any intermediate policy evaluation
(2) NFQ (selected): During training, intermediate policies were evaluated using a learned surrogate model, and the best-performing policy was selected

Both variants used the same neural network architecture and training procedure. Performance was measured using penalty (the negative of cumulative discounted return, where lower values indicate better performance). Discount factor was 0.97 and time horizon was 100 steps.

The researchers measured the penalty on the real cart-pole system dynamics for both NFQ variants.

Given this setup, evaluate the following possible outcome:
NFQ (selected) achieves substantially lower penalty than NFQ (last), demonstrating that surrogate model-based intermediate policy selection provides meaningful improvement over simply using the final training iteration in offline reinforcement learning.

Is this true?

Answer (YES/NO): YES